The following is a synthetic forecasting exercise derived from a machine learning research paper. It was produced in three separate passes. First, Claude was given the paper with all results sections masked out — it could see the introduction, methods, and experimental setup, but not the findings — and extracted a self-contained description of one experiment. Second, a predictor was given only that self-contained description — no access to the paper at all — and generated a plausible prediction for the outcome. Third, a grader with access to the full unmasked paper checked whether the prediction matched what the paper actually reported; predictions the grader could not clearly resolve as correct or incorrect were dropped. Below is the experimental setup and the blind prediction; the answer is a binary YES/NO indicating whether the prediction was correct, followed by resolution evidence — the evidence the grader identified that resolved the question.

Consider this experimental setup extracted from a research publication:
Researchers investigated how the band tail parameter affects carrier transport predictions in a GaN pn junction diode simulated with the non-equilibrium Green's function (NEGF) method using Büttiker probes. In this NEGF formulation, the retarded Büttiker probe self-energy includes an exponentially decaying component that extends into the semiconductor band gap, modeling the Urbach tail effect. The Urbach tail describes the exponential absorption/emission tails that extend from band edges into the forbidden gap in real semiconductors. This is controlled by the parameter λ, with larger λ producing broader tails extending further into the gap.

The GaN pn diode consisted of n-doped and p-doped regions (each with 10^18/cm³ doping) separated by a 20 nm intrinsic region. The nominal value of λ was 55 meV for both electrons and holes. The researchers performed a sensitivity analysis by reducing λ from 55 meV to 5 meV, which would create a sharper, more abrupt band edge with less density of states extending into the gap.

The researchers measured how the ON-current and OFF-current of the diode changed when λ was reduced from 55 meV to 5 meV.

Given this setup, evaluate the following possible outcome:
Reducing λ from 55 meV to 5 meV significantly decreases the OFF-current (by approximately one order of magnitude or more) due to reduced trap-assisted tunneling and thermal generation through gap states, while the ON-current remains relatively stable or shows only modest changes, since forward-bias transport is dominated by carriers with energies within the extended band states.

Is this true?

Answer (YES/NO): NO